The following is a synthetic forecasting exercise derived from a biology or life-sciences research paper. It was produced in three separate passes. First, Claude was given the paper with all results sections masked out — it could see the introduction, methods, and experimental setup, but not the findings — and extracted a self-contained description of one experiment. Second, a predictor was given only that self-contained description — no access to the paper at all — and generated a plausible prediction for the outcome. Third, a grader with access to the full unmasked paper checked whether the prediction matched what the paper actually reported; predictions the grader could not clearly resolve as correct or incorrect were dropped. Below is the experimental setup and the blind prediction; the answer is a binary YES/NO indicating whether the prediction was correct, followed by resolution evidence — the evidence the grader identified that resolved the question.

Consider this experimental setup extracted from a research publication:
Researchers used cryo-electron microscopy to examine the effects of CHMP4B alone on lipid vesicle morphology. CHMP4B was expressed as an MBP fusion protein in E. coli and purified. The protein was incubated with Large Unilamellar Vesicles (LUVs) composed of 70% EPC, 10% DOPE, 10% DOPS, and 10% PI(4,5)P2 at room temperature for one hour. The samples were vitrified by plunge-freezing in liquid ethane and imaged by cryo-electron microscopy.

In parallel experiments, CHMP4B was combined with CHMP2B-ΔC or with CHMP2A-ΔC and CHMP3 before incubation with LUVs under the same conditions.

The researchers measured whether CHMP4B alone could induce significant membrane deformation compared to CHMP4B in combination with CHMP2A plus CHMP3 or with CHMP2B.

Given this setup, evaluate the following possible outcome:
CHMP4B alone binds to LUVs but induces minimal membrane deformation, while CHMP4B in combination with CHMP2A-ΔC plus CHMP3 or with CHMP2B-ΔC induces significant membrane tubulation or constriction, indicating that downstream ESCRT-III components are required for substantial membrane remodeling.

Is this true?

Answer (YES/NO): YES